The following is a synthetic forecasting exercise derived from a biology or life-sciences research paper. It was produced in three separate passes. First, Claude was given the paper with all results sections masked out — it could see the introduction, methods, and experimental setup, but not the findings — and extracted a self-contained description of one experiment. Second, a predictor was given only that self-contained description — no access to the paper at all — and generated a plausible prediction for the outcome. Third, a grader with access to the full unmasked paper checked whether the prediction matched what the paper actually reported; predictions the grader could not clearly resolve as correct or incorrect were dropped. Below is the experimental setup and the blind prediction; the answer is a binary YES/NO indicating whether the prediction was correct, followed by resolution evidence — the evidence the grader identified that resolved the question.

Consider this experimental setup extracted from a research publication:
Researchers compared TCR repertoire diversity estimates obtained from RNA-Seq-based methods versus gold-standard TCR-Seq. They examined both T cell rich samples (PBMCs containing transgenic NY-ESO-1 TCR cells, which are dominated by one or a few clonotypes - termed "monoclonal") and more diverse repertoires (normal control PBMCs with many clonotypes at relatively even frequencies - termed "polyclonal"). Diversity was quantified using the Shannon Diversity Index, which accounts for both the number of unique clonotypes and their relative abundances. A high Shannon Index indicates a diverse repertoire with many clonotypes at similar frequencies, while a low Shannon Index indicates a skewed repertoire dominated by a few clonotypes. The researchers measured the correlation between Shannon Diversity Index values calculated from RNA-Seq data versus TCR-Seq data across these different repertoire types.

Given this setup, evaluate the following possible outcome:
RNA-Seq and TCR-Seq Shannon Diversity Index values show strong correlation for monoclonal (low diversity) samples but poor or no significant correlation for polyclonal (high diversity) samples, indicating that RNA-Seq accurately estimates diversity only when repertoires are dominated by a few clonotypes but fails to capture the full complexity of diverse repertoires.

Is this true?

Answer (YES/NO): NO